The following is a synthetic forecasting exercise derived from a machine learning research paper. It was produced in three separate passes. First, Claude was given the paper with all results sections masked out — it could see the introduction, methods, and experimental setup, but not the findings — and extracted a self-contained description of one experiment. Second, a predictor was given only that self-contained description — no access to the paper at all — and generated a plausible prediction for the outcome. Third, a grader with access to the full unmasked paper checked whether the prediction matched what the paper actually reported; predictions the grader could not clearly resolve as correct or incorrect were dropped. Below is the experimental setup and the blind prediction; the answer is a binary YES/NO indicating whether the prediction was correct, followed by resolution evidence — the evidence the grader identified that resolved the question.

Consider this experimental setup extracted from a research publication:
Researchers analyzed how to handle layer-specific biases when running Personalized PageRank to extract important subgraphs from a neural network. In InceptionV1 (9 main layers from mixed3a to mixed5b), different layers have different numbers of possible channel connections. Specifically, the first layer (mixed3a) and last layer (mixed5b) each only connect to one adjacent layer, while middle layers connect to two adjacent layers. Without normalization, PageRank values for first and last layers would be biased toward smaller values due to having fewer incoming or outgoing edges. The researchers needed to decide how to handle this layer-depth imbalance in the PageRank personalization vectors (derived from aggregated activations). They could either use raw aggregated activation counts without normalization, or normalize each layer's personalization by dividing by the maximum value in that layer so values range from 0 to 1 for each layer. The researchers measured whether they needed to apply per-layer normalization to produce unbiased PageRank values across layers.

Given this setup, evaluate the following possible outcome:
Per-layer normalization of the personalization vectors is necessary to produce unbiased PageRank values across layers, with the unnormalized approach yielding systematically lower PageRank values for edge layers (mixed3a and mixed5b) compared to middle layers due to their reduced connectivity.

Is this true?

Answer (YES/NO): YES